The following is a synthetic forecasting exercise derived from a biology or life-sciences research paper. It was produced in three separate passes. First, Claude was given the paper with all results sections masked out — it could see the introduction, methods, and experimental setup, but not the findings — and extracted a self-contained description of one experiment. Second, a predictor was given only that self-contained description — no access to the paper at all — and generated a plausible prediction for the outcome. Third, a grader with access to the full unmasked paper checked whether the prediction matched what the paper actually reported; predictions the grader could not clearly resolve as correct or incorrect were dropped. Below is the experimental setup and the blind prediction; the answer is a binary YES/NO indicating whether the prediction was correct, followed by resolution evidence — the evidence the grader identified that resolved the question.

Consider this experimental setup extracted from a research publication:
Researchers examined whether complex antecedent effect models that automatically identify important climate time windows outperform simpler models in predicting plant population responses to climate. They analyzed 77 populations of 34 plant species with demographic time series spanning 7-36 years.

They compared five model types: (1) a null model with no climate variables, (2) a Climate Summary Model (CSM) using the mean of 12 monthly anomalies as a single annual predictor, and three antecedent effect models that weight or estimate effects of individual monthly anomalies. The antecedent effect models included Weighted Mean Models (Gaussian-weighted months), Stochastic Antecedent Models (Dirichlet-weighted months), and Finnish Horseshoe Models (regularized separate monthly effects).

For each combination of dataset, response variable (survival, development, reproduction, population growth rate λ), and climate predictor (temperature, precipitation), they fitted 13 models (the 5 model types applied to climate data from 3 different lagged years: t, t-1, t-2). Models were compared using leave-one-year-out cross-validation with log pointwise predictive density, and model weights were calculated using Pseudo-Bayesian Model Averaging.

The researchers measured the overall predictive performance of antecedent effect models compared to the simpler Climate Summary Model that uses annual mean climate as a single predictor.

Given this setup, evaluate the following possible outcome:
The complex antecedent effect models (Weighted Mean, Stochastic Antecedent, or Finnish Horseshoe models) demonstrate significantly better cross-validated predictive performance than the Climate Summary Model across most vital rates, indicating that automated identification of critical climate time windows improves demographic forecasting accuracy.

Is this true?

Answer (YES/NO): NO